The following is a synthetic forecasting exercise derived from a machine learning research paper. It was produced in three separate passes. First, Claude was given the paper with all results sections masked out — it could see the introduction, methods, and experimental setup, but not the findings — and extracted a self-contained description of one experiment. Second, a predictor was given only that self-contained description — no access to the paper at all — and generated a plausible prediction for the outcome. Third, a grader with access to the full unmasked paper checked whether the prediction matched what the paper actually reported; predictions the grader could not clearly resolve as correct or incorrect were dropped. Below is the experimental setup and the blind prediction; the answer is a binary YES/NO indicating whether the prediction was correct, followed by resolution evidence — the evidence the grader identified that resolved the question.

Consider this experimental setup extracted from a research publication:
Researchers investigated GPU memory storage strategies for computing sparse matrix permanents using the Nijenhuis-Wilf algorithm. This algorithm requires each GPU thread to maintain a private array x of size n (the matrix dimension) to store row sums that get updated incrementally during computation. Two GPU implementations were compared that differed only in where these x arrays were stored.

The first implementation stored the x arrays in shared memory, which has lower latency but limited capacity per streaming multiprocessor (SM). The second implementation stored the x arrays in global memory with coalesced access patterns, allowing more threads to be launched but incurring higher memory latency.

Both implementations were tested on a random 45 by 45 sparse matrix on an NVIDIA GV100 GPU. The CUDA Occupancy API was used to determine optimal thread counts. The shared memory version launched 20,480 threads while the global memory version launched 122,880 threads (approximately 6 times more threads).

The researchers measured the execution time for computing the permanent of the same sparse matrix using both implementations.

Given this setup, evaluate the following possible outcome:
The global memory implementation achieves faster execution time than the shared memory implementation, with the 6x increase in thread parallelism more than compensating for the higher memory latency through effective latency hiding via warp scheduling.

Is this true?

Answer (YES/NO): NO